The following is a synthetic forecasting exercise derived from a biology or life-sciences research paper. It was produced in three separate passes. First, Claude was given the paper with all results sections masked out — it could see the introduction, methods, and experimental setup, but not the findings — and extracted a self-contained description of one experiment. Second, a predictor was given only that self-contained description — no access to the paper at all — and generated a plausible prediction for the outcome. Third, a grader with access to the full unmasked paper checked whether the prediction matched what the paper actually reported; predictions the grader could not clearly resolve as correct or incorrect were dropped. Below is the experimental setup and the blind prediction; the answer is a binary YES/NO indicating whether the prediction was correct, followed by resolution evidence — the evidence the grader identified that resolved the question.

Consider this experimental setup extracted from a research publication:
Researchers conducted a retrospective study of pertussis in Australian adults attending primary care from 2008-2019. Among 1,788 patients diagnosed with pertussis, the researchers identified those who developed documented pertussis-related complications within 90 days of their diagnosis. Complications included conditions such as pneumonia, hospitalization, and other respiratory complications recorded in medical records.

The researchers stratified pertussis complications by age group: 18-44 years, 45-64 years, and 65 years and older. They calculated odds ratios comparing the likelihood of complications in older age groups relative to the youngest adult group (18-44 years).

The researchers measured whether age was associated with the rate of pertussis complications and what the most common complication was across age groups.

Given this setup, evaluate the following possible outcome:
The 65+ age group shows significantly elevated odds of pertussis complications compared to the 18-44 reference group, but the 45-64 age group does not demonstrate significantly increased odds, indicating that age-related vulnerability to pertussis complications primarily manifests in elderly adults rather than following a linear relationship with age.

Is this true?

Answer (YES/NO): NO